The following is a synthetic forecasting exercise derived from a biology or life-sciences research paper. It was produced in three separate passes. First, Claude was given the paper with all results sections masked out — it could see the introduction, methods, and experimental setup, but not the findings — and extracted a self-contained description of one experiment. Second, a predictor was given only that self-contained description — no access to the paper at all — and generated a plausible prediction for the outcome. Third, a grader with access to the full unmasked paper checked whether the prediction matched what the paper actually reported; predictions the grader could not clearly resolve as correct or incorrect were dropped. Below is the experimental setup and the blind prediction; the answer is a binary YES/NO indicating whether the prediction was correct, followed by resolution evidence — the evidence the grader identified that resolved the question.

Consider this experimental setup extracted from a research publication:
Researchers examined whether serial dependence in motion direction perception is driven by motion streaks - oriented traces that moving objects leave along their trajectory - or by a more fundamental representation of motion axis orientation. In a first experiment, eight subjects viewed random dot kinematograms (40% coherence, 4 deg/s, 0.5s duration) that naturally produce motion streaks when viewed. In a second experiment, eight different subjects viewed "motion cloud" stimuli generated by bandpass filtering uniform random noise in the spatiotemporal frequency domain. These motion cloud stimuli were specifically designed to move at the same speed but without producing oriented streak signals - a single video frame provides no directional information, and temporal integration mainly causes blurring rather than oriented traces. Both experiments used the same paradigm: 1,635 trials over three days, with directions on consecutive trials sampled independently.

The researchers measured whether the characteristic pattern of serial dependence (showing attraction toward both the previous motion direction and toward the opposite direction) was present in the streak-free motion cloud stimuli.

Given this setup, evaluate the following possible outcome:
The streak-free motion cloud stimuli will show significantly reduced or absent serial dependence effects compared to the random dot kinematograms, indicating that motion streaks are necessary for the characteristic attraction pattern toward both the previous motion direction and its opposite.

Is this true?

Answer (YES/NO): NO